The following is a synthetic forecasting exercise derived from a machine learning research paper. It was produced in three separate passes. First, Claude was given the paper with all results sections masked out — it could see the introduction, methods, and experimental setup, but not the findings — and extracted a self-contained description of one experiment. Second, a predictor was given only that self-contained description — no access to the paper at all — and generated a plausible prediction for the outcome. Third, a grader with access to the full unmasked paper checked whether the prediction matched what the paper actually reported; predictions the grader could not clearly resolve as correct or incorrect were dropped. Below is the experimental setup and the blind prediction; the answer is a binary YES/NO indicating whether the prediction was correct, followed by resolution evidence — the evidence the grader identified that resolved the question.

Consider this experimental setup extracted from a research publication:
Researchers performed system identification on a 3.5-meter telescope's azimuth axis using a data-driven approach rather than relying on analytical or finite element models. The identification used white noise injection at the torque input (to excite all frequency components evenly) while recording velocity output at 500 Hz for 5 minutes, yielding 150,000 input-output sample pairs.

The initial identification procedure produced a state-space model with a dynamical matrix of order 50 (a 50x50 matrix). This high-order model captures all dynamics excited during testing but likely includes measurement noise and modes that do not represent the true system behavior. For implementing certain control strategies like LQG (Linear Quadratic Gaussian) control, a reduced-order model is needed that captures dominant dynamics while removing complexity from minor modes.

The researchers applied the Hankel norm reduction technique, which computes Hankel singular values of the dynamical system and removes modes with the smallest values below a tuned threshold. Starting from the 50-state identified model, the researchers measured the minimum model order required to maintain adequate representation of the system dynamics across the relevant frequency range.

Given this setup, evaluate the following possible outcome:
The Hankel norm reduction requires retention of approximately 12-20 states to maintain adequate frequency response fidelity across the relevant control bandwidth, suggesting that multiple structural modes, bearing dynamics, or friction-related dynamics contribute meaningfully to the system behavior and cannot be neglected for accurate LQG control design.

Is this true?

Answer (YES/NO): YES